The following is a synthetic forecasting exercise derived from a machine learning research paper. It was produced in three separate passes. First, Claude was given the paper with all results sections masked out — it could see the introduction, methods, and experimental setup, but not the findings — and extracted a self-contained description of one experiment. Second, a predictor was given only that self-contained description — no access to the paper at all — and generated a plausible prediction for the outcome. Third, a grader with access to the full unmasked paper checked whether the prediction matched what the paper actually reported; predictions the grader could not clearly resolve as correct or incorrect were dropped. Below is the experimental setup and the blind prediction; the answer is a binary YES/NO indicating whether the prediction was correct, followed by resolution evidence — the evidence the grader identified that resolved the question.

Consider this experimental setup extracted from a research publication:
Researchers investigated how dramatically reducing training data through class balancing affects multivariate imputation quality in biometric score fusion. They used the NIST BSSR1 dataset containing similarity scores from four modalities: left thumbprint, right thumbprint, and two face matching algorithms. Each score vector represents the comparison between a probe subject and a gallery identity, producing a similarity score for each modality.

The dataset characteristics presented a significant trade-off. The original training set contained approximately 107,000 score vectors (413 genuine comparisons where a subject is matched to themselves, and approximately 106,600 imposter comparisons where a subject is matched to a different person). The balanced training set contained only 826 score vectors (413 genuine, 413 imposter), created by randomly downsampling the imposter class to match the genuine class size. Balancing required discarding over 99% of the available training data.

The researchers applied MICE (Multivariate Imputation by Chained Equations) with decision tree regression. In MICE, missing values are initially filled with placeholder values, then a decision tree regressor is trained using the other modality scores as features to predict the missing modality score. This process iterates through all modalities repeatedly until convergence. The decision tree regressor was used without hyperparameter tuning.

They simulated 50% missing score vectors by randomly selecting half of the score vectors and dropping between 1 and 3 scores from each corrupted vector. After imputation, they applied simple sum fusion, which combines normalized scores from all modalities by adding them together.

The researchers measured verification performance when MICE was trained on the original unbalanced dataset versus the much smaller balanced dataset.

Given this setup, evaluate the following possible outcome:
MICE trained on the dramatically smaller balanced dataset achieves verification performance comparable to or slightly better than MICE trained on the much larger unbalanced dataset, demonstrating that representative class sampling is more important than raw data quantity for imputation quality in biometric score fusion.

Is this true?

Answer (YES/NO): YES